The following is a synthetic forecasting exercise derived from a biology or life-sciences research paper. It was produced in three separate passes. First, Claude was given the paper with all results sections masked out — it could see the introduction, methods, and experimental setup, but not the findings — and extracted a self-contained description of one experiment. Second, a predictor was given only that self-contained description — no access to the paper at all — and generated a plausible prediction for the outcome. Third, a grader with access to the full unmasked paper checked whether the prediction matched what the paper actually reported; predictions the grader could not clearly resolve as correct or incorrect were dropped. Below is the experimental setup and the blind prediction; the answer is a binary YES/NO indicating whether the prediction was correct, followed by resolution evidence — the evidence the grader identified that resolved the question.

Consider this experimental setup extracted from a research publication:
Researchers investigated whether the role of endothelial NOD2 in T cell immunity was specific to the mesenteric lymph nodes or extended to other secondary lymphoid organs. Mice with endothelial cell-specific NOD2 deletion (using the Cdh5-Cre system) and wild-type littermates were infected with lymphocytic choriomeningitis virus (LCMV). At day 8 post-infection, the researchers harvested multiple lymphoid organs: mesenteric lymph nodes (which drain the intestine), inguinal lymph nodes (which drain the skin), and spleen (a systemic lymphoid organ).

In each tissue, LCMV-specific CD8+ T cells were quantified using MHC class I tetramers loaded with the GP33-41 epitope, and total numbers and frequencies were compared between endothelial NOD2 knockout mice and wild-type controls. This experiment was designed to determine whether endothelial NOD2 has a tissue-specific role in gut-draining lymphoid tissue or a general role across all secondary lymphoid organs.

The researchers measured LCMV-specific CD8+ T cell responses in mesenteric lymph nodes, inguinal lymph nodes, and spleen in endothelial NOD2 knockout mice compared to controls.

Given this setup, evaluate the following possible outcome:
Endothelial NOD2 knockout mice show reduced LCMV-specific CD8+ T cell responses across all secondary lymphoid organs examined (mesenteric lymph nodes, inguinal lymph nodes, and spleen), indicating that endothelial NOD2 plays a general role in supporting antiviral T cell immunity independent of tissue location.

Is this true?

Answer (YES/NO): NO